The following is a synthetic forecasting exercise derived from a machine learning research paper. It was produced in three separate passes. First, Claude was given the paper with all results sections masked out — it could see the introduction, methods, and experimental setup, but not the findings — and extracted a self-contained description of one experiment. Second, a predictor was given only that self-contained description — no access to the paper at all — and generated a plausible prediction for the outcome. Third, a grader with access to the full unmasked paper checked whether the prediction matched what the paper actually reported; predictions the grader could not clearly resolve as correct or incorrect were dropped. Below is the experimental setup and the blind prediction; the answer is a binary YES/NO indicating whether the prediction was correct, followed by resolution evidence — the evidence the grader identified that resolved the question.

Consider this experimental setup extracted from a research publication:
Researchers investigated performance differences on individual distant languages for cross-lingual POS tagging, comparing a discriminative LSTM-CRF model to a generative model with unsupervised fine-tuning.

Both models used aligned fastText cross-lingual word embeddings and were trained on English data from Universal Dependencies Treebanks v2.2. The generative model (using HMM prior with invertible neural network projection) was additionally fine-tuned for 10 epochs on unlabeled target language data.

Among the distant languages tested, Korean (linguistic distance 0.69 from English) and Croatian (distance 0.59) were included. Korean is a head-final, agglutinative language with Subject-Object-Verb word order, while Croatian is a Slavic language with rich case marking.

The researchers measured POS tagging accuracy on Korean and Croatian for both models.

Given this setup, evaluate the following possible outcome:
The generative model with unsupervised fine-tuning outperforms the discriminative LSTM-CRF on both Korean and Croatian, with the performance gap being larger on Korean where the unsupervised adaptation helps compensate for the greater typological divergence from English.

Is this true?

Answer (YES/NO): NO